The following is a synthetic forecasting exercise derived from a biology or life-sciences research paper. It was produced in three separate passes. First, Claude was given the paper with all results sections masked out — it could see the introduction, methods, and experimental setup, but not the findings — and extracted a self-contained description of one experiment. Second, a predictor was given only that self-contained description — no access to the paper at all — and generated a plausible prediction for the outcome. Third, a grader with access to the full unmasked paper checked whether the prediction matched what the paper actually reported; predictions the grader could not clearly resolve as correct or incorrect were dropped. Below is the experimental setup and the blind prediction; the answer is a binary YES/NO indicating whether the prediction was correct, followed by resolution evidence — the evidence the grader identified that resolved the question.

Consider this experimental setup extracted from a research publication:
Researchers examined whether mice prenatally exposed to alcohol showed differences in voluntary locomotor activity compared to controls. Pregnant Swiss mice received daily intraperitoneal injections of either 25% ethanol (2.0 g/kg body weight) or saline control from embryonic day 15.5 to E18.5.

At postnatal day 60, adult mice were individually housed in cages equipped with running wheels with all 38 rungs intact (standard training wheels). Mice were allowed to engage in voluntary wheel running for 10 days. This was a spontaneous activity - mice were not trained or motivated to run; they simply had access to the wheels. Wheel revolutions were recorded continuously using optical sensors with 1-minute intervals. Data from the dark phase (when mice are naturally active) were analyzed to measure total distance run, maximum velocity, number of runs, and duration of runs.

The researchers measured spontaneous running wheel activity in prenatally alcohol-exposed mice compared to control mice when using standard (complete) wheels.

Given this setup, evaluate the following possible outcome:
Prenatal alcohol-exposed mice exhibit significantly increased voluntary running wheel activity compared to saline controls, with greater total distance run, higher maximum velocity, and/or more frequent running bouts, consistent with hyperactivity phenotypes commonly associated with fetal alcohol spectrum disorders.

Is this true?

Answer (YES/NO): NO